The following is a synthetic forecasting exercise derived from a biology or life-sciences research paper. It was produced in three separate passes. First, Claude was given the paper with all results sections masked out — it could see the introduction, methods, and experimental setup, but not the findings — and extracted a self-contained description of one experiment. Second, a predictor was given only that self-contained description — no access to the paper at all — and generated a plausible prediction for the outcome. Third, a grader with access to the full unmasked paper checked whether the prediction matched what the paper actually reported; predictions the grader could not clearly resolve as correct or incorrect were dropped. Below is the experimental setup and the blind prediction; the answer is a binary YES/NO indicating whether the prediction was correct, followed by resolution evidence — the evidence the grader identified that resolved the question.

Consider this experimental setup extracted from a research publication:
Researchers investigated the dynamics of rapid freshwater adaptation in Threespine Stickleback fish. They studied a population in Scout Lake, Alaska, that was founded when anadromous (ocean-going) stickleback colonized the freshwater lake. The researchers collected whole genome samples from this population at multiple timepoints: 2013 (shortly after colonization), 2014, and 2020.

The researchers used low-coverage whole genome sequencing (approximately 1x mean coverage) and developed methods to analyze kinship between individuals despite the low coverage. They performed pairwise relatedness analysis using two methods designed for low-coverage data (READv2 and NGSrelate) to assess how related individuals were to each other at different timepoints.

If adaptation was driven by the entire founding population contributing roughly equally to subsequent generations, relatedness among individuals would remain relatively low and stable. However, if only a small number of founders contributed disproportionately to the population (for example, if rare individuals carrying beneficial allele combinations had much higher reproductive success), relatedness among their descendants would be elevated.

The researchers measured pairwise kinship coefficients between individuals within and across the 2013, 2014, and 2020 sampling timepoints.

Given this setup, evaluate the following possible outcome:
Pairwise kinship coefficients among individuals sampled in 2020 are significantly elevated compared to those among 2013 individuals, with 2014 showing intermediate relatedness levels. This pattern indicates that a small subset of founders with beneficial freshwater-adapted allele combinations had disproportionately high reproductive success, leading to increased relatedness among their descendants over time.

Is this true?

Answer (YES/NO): NO